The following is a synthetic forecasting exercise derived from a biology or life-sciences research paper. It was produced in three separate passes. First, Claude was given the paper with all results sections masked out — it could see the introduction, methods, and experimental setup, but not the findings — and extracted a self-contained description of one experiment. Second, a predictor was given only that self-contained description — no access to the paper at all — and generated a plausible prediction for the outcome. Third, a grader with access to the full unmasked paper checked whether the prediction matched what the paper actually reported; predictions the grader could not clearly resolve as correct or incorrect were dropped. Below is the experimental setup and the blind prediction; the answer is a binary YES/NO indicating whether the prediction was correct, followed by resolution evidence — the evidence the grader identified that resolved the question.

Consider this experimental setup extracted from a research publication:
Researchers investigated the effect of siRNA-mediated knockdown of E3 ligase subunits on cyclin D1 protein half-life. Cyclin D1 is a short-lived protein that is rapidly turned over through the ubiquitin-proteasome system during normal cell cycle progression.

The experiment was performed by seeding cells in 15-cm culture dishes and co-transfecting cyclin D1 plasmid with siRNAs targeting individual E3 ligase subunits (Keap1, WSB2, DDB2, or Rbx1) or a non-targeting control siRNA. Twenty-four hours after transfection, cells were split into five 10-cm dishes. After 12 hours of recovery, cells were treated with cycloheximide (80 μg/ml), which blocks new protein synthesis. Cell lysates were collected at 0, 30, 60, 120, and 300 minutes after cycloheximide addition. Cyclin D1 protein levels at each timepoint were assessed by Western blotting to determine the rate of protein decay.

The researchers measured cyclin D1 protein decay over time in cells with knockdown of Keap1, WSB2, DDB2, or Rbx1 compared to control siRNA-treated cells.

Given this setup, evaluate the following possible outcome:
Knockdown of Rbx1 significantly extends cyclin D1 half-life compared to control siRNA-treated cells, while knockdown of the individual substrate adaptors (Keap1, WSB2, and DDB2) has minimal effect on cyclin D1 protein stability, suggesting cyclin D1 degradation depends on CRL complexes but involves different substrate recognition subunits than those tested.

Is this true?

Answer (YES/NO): NO